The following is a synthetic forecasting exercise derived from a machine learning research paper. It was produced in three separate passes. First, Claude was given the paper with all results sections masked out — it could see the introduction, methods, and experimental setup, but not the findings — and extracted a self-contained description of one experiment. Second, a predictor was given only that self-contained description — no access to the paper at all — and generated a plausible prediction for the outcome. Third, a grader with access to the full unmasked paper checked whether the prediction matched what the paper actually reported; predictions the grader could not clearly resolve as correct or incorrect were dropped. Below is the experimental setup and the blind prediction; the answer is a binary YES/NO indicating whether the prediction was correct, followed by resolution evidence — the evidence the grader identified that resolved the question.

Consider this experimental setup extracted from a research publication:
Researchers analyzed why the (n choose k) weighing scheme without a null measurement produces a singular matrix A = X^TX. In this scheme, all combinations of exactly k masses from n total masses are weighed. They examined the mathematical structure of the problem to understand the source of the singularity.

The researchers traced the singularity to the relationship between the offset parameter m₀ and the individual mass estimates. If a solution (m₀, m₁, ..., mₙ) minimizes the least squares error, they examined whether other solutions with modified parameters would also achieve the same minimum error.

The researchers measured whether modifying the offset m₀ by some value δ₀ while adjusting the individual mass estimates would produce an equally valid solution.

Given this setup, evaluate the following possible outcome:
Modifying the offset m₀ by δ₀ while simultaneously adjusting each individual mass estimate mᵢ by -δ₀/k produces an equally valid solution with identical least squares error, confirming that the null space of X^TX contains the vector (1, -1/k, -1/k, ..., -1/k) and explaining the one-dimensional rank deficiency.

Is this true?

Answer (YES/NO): YES